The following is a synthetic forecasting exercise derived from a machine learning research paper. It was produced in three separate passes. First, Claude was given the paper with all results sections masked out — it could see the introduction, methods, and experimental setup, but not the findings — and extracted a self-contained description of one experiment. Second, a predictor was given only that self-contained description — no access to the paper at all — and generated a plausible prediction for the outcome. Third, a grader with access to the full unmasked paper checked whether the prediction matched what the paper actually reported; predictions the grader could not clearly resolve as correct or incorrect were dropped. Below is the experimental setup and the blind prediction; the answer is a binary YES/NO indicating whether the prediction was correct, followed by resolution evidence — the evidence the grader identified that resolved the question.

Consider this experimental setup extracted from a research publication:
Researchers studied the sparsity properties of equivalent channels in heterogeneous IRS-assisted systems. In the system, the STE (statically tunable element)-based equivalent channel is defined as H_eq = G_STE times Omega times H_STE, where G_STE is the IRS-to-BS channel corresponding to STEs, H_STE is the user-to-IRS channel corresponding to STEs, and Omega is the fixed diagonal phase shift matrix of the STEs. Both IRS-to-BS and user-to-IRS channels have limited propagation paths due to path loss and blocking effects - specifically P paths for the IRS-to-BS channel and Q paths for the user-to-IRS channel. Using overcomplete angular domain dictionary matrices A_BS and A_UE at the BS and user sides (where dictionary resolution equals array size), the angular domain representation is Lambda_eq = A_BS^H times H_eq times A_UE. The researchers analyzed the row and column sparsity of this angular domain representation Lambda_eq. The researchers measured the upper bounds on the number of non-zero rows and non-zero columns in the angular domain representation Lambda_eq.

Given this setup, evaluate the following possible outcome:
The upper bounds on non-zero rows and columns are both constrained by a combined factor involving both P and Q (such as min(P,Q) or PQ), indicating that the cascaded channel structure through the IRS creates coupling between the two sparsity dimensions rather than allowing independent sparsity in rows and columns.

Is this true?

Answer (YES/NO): NO